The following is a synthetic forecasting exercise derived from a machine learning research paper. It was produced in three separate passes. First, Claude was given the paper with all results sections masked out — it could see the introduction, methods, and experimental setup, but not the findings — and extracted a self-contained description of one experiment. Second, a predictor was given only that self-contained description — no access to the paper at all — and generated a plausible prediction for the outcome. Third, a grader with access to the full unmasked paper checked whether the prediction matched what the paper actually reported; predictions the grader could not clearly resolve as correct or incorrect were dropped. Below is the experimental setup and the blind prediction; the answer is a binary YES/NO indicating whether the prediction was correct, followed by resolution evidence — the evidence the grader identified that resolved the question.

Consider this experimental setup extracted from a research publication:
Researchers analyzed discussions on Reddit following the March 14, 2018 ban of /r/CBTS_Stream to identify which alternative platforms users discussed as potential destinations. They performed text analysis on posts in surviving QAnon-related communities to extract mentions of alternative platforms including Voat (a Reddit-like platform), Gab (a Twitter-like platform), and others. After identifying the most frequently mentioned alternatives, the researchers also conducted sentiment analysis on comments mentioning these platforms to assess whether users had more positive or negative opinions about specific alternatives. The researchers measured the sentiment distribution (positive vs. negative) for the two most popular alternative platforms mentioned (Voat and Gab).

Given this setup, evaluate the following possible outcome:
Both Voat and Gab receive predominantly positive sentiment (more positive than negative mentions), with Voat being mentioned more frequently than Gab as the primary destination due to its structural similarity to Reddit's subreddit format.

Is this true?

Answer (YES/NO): NO